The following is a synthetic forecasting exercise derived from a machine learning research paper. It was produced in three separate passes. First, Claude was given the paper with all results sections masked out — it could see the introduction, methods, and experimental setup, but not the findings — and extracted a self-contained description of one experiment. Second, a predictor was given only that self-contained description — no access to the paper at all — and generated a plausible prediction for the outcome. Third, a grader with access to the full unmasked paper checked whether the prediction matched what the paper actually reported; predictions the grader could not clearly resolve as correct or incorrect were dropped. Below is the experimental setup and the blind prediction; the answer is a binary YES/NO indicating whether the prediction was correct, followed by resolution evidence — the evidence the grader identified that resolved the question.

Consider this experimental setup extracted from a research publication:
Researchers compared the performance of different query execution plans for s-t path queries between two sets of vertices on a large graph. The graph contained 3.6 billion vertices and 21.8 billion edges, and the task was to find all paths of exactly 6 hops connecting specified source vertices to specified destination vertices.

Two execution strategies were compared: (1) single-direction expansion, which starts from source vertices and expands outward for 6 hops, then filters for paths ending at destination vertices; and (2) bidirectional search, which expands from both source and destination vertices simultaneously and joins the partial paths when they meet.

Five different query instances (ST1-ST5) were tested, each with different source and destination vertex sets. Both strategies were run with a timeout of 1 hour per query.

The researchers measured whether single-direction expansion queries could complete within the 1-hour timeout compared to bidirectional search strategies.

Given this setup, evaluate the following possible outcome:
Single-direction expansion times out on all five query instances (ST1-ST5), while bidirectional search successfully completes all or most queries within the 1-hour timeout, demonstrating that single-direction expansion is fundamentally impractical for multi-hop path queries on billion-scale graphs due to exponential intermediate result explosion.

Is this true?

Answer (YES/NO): YES